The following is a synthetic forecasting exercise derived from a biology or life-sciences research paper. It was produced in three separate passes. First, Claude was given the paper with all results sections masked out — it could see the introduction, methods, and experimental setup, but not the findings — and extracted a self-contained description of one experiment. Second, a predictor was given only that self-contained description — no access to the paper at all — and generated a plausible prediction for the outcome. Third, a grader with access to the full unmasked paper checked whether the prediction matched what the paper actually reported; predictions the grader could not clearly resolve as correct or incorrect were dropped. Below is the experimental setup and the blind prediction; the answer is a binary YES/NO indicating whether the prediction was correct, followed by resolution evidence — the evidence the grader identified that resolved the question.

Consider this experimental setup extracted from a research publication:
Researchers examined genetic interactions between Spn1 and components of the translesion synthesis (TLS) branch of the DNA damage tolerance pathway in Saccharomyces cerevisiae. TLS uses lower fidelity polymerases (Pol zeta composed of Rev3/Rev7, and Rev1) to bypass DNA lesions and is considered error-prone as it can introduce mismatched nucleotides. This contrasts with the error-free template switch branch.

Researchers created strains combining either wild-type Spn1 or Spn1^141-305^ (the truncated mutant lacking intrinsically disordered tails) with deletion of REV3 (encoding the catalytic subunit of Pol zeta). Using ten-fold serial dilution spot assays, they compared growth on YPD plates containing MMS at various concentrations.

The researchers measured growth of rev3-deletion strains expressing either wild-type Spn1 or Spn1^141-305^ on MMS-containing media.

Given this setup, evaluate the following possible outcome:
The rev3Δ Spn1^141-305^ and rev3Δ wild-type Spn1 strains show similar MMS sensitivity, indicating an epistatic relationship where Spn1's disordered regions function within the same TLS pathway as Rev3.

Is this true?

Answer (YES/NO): NO